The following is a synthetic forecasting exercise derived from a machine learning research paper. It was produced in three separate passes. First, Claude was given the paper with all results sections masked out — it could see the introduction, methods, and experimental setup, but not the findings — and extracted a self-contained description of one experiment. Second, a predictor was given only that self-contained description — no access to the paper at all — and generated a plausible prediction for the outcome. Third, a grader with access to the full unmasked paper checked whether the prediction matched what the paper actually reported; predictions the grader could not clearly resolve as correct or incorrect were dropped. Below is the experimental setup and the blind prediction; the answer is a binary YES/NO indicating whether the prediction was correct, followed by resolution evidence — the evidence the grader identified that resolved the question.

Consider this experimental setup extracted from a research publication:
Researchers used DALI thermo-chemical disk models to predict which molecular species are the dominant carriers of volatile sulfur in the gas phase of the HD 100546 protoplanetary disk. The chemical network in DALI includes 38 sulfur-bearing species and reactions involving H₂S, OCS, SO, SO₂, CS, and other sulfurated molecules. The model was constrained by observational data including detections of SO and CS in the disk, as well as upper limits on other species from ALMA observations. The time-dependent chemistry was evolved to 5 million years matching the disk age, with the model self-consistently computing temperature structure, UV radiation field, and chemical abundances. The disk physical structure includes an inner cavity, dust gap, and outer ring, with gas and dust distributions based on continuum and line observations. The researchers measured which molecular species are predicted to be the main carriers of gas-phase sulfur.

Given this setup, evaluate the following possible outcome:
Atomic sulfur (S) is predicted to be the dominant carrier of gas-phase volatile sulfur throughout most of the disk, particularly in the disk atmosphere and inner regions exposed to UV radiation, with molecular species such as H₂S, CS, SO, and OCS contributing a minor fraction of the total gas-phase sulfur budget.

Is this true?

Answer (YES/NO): NO